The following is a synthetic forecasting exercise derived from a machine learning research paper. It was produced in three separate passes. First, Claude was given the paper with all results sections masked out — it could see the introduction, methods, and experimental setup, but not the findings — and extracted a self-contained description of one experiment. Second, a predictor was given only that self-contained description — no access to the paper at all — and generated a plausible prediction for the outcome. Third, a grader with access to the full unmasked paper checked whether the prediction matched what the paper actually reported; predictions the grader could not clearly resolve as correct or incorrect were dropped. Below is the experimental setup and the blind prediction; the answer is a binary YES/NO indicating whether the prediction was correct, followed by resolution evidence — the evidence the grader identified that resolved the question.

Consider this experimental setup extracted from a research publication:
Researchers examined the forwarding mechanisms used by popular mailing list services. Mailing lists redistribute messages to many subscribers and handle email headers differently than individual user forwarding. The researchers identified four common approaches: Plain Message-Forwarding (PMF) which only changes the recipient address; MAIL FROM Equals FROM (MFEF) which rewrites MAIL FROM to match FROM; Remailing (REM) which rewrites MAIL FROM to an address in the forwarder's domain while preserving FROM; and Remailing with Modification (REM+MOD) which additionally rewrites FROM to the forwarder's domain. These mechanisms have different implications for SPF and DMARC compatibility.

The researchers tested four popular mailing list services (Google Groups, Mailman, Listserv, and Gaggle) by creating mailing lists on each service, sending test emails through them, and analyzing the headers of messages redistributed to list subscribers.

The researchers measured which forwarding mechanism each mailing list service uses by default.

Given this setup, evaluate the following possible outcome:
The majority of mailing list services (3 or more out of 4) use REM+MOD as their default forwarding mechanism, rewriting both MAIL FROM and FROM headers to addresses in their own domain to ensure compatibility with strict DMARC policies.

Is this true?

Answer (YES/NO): NO